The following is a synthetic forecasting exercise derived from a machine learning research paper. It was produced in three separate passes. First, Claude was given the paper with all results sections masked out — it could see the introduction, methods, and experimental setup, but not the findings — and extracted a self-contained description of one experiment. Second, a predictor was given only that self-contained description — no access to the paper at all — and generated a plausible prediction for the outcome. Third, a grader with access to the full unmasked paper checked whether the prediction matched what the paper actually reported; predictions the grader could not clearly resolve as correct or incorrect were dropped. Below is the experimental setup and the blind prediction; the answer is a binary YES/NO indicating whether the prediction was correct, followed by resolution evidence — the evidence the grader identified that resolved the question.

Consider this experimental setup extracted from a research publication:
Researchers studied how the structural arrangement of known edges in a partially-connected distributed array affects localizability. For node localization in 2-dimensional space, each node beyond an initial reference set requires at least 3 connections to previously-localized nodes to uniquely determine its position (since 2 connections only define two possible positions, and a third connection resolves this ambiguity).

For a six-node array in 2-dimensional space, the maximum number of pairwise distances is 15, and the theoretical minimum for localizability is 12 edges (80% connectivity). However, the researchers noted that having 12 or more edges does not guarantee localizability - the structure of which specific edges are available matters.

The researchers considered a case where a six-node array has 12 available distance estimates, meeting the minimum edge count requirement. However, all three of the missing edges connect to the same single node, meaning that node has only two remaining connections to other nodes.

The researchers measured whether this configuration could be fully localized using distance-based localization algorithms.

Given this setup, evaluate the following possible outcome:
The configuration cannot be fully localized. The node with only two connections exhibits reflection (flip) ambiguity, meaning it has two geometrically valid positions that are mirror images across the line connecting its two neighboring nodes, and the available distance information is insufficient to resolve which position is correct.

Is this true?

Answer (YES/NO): YES